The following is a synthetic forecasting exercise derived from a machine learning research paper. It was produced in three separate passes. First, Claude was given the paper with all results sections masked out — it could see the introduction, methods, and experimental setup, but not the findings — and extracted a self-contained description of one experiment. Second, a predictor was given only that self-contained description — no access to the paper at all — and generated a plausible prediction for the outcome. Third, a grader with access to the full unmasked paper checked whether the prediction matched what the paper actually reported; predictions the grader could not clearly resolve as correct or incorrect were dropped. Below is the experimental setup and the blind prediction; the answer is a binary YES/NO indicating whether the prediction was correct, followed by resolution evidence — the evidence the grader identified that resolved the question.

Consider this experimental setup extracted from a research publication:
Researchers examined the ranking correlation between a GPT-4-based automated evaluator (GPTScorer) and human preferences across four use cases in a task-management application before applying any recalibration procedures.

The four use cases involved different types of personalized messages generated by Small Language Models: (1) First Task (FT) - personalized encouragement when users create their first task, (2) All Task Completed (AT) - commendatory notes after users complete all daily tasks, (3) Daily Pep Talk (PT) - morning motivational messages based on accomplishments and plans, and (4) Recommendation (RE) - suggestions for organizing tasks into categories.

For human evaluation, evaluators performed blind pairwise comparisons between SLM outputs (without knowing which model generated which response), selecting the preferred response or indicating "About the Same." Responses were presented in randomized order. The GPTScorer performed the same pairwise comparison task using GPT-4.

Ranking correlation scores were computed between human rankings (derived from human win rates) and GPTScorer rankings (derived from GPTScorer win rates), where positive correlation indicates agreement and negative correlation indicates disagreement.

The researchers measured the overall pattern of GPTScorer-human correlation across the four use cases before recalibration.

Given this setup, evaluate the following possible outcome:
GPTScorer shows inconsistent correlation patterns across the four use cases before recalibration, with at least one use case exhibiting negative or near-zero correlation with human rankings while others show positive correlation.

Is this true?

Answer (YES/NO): YES